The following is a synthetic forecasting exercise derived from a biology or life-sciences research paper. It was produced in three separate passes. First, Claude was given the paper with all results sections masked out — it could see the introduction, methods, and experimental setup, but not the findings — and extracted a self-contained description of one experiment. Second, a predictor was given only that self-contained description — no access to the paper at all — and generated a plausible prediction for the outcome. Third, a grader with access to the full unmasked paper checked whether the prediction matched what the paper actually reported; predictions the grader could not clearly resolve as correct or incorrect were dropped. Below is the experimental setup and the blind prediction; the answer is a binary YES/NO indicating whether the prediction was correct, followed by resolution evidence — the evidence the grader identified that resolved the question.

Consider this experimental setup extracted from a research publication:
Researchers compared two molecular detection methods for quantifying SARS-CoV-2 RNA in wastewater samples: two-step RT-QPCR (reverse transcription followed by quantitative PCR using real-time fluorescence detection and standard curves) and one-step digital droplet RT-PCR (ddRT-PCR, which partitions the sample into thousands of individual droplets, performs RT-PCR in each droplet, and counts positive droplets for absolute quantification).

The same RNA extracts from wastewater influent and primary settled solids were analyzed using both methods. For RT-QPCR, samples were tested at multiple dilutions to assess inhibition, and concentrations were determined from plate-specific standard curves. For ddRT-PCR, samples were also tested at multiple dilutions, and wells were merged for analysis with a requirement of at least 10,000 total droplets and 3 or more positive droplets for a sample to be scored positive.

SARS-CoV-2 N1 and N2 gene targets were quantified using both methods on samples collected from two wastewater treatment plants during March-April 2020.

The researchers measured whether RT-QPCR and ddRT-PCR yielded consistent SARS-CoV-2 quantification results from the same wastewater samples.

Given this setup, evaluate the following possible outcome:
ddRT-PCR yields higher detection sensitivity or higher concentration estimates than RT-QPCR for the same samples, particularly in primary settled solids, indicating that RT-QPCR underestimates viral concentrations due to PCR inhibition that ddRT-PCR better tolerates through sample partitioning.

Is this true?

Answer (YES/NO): YES